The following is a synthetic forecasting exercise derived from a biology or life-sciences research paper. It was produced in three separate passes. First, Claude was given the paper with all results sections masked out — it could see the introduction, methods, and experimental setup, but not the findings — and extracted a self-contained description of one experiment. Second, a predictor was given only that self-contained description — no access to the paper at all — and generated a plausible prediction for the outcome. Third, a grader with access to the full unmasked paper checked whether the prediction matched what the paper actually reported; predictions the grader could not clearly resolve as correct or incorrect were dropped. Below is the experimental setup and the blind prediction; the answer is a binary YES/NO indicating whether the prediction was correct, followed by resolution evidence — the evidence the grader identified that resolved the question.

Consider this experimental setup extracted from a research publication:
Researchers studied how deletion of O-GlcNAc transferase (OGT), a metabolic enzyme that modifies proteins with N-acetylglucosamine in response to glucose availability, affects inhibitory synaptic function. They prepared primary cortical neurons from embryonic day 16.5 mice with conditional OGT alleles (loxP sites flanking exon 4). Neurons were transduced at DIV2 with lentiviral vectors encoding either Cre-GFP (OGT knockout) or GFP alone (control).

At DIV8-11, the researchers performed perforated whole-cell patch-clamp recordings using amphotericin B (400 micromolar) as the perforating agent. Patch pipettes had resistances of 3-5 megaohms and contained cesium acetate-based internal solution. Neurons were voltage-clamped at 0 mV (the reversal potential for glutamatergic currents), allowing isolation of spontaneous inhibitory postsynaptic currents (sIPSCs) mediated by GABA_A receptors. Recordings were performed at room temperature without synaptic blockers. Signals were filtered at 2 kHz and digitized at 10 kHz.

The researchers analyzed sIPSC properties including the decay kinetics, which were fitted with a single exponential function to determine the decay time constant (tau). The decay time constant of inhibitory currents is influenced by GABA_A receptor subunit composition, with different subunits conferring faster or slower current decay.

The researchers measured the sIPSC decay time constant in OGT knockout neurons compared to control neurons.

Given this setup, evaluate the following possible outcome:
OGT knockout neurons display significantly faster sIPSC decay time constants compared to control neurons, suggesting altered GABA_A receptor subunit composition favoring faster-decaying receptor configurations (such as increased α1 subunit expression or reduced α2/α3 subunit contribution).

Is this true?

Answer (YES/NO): YES